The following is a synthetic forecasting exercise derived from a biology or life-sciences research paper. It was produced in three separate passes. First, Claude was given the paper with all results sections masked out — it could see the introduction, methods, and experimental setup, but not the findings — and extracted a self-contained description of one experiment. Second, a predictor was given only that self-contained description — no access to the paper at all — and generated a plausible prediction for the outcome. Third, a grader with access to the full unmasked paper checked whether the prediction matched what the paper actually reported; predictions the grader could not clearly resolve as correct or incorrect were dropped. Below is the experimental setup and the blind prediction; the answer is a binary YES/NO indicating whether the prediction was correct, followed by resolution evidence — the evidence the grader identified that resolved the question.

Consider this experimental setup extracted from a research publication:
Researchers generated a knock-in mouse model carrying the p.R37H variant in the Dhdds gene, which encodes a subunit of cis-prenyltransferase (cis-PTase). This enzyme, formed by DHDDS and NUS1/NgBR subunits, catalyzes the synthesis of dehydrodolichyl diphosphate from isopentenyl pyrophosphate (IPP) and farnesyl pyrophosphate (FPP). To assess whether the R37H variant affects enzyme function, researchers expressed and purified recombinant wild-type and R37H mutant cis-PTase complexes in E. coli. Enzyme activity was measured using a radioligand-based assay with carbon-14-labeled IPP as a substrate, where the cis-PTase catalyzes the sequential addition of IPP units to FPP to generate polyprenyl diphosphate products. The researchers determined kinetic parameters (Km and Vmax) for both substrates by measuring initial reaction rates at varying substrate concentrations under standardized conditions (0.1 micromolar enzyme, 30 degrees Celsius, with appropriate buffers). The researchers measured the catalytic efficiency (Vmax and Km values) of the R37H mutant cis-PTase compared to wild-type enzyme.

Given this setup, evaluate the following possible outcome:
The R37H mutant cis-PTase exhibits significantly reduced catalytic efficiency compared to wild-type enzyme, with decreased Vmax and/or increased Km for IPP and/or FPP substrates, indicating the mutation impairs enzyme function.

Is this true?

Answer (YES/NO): YES